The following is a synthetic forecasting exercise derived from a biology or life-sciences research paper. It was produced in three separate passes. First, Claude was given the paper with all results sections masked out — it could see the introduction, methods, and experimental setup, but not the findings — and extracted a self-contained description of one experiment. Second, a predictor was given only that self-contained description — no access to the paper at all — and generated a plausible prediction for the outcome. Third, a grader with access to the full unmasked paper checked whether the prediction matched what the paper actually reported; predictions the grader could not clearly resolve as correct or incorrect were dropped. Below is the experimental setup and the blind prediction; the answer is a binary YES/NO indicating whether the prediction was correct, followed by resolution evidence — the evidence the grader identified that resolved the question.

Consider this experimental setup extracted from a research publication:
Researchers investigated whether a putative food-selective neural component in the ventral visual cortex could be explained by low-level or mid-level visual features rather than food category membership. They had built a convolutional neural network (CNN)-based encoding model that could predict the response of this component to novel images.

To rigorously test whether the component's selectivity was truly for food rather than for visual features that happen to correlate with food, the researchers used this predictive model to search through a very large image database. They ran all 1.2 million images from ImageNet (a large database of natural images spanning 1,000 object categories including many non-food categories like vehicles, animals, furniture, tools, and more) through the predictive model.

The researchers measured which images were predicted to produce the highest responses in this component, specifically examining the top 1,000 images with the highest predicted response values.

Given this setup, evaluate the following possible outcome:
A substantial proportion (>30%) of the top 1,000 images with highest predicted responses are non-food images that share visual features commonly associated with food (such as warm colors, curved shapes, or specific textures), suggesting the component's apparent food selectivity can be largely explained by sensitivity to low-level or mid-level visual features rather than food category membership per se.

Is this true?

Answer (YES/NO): NO